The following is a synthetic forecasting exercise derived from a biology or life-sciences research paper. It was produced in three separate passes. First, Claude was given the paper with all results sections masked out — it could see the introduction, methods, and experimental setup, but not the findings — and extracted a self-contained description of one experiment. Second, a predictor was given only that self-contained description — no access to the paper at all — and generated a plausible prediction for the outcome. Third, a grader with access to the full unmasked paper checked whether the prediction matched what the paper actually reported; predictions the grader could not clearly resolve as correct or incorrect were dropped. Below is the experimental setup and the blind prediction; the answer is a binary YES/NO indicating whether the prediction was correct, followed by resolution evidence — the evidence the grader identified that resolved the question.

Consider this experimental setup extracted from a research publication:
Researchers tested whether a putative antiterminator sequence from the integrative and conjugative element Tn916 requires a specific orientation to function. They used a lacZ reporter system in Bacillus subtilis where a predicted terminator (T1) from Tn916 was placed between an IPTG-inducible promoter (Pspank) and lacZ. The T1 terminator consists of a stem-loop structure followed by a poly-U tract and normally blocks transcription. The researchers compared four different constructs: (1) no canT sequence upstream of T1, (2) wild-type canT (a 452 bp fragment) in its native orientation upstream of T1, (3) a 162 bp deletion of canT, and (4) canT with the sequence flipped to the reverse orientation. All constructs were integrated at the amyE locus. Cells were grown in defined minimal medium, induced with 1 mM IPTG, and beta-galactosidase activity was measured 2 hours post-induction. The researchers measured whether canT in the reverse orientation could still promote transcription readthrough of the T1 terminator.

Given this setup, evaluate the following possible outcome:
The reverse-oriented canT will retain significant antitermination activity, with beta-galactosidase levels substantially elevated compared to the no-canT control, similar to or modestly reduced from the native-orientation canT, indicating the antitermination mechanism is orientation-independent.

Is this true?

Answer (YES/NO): NO